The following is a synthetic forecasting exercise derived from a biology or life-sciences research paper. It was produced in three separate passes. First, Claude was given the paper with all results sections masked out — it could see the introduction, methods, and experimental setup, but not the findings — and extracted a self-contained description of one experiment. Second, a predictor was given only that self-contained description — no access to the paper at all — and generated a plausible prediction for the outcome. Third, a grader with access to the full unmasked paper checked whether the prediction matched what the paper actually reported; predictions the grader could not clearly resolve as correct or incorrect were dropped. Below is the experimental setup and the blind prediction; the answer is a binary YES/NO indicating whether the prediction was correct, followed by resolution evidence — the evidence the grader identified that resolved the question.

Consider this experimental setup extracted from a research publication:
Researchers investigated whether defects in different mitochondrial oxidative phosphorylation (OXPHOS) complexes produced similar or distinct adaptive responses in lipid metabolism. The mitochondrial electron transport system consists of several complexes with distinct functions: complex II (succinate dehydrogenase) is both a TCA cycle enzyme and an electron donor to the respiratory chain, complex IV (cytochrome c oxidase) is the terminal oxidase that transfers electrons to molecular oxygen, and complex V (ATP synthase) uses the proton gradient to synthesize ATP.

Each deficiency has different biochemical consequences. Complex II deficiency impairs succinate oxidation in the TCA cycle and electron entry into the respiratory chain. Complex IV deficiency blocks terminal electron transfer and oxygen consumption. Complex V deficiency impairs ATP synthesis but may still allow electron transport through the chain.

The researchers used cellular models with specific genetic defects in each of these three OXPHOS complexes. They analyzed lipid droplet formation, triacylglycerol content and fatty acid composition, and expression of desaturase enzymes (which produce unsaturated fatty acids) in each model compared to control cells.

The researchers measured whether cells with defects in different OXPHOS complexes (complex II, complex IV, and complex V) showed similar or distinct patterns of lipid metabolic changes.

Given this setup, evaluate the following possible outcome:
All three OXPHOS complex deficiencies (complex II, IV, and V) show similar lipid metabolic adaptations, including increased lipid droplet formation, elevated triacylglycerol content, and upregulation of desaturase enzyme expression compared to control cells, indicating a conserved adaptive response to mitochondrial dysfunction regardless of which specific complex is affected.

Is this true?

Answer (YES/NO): NO